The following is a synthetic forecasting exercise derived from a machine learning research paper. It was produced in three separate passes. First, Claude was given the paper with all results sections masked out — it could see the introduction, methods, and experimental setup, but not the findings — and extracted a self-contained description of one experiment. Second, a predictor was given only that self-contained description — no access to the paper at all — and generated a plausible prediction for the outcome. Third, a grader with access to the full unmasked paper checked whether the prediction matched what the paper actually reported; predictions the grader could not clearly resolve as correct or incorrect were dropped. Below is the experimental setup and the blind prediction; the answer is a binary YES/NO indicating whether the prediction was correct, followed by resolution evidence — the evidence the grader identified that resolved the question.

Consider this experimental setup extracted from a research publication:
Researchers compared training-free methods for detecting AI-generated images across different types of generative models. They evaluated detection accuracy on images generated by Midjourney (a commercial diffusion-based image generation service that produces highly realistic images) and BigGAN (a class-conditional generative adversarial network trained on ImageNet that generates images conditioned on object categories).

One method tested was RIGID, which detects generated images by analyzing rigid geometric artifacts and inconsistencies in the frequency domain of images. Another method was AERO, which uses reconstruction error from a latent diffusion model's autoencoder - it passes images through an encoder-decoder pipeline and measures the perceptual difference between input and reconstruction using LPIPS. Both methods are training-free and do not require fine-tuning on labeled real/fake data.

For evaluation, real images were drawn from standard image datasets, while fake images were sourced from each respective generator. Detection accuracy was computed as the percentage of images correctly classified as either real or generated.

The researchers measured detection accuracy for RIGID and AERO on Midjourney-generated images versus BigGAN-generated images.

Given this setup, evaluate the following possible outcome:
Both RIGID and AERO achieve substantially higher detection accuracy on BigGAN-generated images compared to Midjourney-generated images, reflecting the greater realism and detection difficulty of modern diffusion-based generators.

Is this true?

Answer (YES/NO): NO